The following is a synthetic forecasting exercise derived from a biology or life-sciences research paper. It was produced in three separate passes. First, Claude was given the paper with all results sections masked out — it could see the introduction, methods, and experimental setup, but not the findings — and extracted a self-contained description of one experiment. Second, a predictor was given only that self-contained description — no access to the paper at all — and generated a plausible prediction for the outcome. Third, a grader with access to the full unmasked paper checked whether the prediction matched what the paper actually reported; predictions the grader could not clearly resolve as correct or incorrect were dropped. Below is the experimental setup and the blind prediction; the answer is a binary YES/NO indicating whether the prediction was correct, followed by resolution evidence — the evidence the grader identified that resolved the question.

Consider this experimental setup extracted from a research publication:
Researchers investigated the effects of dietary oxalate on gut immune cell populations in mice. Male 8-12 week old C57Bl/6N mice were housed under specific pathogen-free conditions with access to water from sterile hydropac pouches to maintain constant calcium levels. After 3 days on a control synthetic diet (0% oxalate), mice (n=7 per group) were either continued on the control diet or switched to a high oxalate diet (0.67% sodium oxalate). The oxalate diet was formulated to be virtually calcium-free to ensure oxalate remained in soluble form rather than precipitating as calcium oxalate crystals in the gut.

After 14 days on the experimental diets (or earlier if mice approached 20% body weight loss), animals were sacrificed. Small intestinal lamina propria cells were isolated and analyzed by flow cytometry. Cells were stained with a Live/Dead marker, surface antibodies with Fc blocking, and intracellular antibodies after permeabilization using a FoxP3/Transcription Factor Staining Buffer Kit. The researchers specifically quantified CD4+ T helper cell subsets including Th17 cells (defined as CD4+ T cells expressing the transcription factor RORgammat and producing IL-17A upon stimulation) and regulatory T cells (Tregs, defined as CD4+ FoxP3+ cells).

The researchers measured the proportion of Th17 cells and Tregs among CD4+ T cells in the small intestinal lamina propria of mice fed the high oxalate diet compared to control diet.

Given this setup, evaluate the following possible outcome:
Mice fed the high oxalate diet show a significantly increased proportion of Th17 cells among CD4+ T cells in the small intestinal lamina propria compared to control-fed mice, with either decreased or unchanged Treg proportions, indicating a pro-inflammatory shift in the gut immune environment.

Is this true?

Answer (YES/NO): NO